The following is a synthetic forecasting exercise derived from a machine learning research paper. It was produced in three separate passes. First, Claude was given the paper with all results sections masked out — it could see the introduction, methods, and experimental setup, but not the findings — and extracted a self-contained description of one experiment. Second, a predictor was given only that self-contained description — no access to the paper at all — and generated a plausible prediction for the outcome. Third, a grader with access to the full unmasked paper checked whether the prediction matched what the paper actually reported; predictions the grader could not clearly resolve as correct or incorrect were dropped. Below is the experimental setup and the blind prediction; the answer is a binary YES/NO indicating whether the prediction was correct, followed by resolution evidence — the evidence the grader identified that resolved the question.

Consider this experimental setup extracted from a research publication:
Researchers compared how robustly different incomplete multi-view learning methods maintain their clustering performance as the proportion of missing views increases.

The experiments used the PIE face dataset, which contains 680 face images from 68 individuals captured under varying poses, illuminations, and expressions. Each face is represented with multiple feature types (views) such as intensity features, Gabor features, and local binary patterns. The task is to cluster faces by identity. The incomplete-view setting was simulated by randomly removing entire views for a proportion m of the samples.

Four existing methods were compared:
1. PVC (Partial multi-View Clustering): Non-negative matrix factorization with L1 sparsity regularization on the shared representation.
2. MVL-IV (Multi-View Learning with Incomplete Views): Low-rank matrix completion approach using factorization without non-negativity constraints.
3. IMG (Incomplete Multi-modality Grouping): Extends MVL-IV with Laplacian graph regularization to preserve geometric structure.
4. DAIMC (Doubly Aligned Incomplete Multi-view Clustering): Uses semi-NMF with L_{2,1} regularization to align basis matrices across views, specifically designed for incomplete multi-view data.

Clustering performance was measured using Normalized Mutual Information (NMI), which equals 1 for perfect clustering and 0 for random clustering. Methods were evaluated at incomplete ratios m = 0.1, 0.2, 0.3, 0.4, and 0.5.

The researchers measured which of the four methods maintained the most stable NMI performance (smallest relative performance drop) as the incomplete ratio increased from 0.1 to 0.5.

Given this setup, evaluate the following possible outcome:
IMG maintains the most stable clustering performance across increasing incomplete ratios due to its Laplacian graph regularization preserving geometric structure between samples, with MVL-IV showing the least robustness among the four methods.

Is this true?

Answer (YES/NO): NO